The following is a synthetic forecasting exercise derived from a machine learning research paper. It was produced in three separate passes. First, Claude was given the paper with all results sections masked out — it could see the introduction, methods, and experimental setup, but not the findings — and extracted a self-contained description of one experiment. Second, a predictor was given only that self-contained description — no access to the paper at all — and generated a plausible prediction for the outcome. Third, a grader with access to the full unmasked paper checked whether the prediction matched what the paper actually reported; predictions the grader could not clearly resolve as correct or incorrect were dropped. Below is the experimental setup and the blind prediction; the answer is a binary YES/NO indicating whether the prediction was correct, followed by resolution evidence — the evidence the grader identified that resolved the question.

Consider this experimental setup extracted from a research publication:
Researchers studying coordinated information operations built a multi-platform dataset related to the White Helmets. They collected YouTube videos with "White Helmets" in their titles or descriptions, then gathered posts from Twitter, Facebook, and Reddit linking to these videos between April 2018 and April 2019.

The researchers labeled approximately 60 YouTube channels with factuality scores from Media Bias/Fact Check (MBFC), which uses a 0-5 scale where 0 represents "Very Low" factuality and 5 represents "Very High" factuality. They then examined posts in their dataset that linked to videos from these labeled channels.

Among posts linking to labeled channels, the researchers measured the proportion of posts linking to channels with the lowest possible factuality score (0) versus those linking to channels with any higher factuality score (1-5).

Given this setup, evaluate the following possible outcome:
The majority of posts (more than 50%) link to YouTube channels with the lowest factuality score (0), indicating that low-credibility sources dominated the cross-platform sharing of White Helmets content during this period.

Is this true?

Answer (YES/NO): YES